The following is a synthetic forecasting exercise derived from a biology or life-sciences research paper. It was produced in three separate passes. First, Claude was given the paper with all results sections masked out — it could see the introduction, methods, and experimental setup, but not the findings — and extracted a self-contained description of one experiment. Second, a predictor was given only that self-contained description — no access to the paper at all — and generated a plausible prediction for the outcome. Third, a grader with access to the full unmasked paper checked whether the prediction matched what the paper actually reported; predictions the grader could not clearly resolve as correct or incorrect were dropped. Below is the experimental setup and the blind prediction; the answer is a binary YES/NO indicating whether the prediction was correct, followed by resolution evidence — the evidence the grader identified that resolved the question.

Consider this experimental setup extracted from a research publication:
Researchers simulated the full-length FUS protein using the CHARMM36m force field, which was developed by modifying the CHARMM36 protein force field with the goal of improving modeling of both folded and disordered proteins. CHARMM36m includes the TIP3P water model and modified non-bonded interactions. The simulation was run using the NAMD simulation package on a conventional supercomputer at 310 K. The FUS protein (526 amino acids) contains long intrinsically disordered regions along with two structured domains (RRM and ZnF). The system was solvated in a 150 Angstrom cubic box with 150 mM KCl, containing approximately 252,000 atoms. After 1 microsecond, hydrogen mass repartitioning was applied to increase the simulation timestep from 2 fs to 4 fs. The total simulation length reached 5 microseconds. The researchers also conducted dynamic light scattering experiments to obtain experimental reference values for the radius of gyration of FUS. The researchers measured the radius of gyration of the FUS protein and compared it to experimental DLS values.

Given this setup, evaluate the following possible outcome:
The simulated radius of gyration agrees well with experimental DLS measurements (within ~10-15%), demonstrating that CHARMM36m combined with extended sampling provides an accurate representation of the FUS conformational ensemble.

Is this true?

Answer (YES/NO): NO